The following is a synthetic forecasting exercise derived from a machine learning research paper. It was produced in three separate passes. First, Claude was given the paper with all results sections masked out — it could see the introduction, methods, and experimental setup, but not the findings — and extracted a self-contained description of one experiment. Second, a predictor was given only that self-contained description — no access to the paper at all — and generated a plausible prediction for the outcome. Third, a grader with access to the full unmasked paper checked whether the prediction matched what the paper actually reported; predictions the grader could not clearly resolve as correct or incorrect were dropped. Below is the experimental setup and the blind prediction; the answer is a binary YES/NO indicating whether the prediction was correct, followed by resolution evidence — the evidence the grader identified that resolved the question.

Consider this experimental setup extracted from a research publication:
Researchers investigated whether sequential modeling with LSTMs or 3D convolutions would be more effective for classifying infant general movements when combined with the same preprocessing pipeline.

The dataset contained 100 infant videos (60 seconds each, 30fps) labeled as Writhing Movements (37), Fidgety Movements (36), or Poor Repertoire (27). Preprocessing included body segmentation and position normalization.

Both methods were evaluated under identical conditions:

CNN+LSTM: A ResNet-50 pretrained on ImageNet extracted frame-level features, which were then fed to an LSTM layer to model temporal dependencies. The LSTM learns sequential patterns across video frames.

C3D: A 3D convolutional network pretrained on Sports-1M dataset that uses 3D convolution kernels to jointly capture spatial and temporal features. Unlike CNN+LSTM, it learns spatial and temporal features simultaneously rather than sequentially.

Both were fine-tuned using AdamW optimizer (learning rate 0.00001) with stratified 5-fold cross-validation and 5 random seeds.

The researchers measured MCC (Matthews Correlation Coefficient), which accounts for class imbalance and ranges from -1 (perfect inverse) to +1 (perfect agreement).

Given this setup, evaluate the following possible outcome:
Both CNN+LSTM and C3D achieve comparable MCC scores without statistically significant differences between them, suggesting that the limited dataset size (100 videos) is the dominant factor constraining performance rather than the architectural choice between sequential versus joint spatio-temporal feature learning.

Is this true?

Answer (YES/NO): NO